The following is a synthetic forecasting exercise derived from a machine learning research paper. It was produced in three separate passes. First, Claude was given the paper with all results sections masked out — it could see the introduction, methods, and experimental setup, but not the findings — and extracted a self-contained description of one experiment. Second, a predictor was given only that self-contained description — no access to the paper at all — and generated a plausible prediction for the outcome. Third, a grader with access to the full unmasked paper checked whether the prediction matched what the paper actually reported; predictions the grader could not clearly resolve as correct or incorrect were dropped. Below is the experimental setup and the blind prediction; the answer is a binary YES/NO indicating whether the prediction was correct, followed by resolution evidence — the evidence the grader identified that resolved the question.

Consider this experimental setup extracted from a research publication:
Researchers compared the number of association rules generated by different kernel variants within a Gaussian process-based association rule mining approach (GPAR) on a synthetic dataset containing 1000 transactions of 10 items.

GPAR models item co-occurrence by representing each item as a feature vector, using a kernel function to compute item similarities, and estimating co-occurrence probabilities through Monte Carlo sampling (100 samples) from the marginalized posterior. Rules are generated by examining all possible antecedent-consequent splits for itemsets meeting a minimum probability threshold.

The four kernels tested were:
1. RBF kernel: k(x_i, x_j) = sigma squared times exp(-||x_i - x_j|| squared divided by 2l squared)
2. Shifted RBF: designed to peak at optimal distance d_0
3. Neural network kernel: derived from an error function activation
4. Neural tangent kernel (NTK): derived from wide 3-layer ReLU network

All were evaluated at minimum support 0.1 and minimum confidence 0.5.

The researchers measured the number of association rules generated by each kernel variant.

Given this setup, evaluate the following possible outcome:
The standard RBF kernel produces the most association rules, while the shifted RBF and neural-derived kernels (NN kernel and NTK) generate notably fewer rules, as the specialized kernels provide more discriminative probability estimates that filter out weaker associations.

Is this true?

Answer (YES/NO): NO